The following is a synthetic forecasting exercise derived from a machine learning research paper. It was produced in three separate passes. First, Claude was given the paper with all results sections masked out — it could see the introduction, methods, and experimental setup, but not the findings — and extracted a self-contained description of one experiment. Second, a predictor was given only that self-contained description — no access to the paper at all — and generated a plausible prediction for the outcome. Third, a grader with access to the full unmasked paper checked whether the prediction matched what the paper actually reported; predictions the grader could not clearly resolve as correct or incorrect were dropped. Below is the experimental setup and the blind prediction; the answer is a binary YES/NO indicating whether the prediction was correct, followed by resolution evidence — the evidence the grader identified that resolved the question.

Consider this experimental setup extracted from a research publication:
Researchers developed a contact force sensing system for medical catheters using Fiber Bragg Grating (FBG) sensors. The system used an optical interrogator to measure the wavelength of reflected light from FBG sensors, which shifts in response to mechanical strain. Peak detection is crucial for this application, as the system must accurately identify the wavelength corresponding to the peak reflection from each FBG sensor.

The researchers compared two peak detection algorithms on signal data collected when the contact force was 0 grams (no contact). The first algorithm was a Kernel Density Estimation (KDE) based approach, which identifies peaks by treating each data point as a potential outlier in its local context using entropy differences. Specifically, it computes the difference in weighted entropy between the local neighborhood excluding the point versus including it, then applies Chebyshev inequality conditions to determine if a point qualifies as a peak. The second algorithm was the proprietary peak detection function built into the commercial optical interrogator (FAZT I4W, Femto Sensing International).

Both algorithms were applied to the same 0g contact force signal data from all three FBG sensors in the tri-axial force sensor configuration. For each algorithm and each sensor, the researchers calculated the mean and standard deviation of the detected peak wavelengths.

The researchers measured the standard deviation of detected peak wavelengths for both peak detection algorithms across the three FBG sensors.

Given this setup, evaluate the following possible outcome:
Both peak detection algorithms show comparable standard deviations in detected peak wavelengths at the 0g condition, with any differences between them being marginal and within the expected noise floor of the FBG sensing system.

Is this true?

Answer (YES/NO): NO